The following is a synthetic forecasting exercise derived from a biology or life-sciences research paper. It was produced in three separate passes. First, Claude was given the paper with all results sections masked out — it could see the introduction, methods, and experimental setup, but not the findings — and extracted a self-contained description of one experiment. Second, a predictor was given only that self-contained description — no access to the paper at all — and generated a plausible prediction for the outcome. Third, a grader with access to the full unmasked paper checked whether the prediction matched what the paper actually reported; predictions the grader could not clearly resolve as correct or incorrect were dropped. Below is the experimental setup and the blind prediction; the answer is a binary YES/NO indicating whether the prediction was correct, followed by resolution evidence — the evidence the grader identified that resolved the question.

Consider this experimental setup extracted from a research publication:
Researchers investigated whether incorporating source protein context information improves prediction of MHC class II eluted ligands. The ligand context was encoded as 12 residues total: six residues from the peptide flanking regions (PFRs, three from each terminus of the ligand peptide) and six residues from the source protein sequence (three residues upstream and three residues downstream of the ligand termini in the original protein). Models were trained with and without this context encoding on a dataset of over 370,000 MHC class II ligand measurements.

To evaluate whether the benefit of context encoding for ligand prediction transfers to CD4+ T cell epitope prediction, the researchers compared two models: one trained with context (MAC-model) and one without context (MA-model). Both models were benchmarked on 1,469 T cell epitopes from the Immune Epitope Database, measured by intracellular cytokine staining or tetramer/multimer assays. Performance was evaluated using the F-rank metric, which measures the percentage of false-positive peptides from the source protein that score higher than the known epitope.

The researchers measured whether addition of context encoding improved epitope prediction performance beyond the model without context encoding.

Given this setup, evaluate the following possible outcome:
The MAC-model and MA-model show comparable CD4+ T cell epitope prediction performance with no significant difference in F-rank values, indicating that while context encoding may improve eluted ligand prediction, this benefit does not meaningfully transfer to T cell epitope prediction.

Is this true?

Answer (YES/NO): NO